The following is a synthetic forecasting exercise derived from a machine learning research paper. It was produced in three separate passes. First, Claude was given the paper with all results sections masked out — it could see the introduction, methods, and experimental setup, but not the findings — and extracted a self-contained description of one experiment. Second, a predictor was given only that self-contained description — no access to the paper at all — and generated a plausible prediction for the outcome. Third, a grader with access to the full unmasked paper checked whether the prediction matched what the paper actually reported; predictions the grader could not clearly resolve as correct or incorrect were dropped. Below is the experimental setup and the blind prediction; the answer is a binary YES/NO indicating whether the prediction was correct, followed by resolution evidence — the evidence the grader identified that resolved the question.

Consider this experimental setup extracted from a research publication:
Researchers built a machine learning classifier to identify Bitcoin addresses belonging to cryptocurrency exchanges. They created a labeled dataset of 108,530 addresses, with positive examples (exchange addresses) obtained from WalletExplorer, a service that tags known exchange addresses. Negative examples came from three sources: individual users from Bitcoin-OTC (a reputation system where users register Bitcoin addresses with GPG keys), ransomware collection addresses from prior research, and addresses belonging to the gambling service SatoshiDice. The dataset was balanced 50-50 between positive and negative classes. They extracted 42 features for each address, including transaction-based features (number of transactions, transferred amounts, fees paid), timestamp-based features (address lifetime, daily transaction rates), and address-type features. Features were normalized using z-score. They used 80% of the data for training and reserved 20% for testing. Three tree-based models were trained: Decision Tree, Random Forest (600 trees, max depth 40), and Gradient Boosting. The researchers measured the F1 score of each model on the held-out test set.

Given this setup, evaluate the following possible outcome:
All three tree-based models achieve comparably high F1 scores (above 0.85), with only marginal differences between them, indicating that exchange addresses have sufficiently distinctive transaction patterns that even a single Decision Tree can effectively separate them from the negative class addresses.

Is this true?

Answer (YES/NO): YES